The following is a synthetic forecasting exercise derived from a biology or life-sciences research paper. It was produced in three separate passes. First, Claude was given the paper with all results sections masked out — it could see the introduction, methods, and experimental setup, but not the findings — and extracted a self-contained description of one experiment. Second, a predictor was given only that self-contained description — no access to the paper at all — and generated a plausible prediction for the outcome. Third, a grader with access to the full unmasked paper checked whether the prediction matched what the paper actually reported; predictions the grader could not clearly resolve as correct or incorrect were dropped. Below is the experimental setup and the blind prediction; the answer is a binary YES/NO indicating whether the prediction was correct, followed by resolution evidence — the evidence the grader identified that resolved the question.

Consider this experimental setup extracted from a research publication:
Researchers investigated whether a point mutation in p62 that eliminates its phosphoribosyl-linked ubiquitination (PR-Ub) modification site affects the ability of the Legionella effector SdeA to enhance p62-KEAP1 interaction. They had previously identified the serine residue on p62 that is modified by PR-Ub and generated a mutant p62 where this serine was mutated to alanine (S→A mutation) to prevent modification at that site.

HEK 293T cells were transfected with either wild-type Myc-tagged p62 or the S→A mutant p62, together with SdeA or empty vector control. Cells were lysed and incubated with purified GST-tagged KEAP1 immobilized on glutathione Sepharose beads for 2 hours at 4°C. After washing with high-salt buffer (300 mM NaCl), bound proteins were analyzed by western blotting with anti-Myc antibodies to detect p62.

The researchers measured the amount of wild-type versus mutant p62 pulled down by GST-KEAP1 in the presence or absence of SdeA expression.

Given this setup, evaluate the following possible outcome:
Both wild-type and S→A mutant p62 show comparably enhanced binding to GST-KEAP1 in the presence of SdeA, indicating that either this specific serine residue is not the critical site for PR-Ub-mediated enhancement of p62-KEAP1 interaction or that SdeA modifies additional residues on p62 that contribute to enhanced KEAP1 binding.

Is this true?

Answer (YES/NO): NO